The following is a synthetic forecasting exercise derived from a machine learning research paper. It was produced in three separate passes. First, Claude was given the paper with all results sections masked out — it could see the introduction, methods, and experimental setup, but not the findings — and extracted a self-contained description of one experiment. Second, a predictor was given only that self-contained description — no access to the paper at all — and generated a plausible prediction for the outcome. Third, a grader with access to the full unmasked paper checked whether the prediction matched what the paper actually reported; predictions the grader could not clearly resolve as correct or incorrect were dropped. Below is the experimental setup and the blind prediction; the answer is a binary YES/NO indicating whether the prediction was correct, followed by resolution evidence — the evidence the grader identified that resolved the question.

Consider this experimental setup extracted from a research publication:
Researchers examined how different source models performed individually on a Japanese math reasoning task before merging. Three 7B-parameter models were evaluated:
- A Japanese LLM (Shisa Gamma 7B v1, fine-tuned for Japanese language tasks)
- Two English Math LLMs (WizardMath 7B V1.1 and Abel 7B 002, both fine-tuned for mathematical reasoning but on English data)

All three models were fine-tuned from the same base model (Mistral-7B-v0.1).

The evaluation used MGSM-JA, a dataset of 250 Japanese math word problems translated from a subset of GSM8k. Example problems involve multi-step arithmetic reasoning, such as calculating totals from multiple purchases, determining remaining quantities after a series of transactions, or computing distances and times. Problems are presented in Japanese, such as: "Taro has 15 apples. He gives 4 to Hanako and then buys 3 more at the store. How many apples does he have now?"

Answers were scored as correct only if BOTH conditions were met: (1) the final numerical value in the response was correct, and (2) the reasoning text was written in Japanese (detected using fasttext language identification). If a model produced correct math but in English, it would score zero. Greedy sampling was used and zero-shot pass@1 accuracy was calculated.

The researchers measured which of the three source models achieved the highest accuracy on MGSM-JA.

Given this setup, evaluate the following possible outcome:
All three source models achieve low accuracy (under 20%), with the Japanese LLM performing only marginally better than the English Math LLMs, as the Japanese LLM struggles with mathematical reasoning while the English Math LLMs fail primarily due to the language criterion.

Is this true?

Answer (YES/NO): NO